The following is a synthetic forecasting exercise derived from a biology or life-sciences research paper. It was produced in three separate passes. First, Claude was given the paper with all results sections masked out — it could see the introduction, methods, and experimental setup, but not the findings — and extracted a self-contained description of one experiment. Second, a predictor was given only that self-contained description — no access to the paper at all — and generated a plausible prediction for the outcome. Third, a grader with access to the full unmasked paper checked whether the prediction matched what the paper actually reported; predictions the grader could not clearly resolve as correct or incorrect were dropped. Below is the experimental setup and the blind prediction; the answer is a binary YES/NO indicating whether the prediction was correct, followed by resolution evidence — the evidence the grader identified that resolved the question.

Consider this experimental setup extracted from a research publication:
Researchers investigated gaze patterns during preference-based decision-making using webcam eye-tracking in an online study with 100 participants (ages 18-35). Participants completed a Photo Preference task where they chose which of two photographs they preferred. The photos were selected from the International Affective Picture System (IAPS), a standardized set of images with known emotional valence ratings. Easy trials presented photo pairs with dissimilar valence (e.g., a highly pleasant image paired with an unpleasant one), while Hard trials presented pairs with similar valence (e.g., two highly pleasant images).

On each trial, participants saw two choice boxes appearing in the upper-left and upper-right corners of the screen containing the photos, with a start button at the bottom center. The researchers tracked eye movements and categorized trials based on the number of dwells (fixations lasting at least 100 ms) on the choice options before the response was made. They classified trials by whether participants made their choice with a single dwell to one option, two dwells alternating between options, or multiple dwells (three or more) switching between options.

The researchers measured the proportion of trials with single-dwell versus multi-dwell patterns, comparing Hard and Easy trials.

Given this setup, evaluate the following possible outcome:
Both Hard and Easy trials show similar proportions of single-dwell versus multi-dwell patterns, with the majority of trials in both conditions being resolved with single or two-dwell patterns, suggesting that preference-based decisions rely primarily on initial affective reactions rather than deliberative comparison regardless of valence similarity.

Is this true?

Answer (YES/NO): NO